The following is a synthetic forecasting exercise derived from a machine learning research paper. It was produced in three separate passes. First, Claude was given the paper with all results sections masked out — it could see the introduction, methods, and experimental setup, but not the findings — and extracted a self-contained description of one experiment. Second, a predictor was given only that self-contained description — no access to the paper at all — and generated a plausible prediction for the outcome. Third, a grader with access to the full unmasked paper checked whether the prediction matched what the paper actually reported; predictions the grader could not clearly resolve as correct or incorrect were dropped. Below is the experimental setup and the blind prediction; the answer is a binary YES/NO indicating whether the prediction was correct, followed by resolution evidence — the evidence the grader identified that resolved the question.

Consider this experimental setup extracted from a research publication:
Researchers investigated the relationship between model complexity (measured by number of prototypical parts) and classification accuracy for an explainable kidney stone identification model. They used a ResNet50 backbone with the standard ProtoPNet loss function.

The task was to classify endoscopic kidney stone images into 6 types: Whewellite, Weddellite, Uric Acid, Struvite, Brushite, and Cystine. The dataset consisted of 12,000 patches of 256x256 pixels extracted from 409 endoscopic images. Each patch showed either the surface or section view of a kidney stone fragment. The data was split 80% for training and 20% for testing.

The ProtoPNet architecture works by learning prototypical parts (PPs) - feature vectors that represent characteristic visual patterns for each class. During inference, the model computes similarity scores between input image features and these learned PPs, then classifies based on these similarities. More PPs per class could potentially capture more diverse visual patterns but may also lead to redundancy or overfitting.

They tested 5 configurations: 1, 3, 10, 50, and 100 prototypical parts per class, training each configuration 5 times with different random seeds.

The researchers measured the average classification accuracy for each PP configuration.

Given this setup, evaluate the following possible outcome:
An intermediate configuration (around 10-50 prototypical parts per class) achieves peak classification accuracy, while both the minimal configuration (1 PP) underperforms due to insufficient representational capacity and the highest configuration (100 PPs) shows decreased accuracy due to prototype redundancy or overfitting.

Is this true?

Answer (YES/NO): NO